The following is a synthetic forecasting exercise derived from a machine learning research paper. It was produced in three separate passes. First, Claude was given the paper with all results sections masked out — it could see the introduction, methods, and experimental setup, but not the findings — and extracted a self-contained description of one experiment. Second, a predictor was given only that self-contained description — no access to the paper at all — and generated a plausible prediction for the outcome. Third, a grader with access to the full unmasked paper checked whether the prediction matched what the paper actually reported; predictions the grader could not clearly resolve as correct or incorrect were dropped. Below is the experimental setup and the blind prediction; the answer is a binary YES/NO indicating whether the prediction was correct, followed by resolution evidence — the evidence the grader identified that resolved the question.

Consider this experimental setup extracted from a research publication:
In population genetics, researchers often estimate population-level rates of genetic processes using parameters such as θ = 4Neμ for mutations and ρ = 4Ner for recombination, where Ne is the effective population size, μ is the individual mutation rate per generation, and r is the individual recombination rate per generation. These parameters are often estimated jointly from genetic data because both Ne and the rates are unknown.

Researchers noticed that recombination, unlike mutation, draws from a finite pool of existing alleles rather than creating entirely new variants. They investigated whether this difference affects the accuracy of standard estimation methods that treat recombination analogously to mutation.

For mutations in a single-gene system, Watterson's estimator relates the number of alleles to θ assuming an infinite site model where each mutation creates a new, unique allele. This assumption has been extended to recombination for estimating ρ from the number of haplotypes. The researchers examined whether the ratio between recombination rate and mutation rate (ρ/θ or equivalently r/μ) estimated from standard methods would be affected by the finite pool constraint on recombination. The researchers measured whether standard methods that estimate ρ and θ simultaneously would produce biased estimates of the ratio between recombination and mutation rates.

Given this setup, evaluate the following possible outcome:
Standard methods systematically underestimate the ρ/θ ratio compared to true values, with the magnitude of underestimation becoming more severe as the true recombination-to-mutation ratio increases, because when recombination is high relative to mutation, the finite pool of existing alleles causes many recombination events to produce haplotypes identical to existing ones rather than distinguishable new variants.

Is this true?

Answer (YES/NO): YES